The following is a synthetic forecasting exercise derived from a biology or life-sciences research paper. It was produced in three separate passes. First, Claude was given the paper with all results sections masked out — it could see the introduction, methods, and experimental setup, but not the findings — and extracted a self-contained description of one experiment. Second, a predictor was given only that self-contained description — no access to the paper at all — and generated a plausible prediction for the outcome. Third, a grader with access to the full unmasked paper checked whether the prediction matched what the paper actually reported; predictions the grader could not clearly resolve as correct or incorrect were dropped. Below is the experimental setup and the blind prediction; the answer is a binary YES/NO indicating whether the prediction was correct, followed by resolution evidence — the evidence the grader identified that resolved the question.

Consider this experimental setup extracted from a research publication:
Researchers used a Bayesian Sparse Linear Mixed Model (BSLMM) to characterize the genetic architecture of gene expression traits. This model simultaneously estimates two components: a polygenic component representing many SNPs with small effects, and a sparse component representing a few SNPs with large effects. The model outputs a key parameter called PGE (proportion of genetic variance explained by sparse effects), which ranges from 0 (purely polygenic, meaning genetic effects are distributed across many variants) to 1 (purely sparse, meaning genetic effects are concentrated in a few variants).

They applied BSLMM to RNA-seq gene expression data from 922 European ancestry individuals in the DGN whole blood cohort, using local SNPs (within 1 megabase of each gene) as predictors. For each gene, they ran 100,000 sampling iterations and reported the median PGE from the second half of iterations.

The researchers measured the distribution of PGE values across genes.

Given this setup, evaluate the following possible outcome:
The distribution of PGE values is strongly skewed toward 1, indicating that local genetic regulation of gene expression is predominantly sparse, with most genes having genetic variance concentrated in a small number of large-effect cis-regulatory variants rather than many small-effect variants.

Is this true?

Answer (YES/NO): YES